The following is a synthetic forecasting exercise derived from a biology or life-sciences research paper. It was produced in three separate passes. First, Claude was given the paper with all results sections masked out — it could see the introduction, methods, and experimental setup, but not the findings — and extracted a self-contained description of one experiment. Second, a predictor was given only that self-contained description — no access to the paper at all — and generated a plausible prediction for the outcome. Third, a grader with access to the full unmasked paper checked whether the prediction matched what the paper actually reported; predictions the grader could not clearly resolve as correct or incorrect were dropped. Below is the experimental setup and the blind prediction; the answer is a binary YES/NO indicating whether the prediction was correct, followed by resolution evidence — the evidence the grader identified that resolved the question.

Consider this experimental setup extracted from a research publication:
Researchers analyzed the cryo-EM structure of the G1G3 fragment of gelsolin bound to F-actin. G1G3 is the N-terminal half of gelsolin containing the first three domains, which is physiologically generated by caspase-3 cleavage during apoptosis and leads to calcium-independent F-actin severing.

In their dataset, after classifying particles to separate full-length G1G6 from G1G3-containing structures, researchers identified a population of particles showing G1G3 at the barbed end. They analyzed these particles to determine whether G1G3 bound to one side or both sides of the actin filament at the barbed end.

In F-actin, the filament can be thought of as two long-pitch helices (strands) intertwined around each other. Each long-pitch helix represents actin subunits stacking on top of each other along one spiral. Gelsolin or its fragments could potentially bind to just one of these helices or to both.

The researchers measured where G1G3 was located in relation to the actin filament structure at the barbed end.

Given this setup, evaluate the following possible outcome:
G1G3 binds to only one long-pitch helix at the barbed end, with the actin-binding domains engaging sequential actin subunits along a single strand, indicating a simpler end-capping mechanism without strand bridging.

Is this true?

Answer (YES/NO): NO